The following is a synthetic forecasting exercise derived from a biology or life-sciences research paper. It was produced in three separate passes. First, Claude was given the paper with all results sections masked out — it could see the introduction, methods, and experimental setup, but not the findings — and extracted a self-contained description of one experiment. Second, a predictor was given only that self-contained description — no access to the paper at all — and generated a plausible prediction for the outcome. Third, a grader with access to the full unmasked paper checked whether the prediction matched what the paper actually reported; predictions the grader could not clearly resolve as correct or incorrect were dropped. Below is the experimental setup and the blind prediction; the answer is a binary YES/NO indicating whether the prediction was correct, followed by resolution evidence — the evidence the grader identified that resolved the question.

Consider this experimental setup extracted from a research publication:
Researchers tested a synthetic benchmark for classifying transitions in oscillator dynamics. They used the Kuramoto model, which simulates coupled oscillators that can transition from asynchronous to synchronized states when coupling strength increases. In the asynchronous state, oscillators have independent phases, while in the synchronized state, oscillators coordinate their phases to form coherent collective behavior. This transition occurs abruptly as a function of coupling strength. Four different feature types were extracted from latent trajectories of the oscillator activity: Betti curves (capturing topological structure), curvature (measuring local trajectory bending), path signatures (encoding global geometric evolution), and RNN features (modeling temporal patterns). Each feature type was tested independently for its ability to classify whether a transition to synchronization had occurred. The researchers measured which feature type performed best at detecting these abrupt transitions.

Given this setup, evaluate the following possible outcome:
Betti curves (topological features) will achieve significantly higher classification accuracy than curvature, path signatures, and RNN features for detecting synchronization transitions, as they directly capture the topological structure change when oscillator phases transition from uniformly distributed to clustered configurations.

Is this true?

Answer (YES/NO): NO